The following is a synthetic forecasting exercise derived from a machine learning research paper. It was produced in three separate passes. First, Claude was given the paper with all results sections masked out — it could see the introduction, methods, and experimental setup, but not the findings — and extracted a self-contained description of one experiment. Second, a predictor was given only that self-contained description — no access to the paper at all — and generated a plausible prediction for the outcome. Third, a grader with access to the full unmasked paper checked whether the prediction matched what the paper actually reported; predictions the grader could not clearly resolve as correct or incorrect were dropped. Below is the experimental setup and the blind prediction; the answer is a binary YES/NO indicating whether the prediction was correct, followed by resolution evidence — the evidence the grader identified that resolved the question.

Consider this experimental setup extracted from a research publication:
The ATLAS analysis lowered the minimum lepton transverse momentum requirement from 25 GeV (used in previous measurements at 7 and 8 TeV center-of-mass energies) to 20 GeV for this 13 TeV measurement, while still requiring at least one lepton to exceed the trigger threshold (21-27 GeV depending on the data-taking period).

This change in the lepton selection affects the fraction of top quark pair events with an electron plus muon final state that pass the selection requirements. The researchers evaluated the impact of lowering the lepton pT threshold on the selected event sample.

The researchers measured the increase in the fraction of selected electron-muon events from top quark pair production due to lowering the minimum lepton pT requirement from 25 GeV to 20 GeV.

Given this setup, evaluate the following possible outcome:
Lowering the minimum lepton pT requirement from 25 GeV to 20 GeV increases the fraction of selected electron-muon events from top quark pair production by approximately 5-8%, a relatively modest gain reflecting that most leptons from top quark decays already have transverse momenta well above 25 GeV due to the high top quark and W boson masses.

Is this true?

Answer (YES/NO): NO